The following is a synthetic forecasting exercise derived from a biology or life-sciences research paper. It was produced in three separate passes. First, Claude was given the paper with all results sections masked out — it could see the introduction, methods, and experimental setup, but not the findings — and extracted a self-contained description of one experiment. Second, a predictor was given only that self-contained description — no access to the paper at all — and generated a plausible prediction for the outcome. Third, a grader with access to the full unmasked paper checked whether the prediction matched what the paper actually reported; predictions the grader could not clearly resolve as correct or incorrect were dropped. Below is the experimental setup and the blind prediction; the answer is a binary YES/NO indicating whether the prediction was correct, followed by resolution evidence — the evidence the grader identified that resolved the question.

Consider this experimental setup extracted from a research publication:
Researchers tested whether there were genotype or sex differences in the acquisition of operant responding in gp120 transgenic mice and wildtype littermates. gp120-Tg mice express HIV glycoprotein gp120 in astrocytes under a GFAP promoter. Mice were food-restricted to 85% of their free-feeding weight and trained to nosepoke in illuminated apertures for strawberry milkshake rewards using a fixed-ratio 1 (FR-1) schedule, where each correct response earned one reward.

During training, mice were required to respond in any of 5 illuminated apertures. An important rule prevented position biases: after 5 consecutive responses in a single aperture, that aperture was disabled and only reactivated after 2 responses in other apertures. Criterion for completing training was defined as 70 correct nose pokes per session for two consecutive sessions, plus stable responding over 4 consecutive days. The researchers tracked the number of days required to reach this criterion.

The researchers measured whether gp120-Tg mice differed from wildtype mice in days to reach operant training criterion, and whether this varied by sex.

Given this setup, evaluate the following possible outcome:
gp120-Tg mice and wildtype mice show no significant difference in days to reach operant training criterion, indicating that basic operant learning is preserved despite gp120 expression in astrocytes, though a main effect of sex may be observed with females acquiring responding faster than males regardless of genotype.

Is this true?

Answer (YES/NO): NO